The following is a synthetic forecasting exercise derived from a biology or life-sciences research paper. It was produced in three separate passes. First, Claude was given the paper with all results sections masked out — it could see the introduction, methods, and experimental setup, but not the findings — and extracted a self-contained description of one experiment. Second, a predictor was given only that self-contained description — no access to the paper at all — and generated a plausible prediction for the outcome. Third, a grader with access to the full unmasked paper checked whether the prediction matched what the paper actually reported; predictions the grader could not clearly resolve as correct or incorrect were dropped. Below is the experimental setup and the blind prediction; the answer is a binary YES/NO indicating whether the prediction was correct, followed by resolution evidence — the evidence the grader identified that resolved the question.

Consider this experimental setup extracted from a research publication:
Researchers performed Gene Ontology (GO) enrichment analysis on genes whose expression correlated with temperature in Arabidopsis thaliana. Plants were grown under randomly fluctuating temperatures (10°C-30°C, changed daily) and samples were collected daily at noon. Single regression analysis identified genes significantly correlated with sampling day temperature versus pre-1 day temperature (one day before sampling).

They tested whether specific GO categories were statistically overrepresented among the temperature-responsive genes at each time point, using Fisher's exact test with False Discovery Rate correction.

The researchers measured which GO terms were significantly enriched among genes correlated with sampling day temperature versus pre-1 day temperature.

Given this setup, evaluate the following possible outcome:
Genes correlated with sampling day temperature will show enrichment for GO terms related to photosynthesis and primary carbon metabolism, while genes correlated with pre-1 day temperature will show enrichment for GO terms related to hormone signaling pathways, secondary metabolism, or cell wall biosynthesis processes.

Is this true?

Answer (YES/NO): NO